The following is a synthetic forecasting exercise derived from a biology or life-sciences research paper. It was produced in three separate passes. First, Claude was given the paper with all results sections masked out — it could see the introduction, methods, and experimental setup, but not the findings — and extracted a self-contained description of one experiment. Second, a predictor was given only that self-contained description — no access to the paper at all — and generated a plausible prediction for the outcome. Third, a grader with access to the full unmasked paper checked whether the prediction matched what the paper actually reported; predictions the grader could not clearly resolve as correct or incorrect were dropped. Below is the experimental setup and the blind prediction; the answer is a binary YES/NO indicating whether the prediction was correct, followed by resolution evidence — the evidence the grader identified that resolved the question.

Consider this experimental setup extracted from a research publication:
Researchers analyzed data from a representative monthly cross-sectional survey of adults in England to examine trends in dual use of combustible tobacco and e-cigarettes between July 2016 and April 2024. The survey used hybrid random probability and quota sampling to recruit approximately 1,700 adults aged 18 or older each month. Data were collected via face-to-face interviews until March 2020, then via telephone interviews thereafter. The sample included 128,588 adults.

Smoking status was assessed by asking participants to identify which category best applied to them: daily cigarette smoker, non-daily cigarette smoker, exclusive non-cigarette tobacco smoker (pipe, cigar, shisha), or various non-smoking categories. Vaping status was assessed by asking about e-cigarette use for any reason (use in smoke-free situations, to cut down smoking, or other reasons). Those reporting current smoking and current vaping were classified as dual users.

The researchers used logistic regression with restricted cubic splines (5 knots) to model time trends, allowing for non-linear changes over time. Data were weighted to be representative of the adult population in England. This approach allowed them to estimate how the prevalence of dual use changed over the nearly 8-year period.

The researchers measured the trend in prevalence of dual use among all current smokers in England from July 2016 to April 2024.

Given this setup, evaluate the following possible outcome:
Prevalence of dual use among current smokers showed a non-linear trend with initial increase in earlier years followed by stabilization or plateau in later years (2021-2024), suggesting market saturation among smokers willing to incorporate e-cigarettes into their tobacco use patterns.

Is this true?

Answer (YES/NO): NO